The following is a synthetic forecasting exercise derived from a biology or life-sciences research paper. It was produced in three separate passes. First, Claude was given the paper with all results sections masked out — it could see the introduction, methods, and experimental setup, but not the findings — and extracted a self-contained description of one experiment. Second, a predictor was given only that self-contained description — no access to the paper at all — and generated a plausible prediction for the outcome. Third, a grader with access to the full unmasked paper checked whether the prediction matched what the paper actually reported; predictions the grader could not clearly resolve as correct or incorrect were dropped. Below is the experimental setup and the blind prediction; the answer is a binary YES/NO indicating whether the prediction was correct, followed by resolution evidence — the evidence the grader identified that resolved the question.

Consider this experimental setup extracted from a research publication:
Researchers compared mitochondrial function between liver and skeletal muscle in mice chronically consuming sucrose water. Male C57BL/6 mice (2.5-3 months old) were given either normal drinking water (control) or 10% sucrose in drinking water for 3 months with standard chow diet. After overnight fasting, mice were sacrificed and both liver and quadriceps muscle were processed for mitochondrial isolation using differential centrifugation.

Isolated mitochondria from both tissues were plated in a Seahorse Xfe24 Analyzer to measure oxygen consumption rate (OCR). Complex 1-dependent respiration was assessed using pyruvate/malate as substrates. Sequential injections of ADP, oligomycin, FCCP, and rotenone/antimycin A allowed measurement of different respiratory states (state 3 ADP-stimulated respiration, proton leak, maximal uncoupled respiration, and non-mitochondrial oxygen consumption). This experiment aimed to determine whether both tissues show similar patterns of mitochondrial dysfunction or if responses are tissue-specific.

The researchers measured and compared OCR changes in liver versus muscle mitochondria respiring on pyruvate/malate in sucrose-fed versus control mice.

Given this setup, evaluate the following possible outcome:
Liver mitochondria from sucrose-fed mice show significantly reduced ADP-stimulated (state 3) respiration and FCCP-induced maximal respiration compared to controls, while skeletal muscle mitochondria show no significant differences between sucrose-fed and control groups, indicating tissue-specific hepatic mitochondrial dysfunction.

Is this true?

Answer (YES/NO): NO